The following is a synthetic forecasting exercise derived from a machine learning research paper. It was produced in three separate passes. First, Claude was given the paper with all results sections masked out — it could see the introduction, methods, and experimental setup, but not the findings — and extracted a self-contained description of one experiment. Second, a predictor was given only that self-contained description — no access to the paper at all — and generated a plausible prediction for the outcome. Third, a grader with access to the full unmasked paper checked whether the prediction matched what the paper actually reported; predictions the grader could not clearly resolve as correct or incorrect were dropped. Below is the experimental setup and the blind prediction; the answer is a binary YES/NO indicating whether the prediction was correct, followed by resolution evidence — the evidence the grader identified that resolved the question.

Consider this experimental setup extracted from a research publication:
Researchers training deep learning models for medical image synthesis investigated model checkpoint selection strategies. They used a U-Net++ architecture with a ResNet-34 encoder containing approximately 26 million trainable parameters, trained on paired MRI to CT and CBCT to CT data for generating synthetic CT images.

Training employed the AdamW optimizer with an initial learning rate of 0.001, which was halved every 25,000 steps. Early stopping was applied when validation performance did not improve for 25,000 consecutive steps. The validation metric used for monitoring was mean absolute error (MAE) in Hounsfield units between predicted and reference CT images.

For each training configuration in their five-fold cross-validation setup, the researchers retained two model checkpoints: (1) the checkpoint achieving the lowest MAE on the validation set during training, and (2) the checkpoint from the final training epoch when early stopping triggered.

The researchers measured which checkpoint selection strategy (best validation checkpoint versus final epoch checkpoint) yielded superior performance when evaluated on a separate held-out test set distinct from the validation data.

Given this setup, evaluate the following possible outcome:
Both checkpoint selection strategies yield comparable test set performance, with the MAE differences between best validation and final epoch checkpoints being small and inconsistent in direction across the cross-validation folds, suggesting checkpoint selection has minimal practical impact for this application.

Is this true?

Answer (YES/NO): NO